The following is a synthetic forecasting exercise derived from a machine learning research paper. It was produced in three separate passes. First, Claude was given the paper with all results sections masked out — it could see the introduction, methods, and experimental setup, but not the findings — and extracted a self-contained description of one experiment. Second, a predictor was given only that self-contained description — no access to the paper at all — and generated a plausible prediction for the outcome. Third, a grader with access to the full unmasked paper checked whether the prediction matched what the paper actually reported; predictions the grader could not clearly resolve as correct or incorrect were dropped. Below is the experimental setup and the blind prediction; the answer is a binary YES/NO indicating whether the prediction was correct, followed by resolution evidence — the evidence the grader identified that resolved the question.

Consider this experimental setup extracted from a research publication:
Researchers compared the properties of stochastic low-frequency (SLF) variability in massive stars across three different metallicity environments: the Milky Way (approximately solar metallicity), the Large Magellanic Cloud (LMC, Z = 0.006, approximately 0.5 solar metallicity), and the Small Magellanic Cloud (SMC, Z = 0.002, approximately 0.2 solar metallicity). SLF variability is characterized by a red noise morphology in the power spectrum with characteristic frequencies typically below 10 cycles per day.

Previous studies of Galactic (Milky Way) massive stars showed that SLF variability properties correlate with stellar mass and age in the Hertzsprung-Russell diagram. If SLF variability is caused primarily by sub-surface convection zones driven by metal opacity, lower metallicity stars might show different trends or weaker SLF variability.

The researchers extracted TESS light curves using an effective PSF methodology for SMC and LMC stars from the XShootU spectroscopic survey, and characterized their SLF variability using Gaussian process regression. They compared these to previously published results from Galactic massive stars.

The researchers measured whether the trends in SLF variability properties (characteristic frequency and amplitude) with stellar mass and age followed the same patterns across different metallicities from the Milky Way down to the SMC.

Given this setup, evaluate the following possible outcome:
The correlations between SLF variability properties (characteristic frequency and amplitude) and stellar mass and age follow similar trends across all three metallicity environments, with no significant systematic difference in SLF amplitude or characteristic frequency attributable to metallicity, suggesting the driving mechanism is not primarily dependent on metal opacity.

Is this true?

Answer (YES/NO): YES